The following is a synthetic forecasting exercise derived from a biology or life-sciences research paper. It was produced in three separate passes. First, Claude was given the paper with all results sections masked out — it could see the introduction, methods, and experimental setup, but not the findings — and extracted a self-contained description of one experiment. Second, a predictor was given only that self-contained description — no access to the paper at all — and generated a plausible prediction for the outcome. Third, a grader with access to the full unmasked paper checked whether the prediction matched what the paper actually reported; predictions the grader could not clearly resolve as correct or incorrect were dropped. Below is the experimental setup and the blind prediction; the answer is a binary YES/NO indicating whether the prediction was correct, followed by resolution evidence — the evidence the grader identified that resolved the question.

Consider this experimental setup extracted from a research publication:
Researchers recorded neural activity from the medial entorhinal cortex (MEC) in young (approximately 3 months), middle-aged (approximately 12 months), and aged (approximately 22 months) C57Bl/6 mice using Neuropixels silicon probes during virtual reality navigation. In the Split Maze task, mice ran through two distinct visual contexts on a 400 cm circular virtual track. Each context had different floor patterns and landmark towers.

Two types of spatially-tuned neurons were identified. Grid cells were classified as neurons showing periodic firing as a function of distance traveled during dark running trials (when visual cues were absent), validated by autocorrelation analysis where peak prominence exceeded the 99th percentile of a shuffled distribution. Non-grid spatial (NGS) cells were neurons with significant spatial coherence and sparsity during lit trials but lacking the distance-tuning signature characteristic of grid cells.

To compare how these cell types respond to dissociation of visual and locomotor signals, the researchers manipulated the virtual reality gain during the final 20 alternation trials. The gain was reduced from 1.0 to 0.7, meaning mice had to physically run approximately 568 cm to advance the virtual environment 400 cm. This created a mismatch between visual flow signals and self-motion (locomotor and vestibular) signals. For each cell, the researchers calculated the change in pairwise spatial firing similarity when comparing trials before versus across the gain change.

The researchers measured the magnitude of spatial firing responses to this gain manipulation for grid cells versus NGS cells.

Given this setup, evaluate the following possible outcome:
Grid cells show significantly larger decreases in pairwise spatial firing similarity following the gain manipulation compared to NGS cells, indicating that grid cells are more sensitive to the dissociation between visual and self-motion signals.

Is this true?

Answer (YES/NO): YES